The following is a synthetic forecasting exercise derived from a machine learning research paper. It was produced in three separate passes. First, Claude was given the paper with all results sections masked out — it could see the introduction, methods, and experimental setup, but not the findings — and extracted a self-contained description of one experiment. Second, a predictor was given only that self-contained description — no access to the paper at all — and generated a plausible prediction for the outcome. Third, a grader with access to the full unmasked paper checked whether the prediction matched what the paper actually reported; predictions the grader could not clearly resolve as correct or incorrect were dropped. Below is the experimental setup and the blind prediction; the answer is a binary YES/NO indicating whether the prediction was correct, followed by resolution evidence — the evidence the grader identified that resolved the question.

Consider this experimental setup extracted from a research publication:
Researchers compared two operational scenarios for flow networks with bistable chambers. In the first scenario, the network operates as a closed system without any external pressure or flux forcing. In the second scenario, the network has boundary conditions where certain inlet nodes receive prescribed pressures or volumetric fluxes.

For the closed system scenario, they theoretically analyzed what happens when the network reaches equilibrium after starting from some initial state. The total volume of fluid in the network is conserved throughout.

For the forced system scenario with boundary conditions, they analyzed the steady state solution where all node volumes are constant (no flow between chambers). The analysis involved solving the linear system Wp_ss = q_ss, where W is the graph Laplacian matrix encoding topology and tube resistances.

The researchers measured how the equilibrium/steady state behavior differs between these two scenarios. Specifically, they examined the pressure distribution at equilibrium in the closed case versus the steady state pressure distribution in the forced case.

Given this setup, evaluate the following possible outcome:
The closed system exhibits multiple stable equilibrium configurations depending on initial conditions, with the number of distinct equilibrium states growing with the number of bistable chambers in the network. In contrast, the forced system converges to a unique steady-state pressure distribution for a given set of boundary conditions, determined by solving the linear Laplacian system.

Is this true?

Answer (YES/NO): NO